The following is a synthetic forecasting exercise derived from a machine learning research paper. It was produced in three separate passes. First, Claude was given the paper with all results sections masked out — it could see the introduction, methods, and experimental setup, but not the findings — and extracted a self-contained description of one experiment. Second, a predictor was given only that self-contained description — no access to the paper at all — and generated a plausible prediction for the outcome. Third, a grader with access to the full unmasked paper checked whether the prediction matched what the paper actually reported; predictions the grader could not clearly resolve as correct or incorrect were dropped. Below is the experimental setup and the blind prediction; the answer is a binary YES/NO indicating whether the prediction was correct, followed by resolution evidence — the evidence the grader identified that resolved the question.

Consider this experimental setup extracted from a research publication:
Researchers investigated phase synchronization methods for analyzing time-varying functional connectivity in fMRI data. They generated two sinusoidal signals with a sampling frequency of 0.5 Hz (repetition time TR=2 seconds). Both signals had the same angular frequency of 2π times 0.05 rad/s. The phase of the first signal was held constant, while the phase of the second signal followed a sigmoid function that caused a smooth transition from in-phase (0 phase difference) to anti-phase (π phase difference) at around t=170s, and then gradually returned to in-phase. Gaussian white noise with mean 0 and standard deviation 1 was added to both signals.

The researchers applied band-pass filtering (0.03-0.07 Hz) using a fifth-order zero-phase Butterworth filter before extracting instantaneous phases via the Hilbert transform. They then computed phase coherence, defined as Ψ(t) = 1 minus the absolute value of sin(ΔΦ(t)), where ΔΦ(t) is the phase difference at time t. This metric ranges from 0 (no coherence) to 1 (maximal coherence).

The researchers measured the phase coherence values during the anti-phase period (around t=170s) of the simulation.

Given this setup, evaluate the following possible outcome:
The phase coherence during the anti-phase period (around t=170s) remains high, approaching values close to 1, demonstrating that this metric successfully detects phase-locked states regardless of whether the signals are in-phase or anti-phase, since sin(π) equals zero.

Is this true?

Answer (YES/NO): YES